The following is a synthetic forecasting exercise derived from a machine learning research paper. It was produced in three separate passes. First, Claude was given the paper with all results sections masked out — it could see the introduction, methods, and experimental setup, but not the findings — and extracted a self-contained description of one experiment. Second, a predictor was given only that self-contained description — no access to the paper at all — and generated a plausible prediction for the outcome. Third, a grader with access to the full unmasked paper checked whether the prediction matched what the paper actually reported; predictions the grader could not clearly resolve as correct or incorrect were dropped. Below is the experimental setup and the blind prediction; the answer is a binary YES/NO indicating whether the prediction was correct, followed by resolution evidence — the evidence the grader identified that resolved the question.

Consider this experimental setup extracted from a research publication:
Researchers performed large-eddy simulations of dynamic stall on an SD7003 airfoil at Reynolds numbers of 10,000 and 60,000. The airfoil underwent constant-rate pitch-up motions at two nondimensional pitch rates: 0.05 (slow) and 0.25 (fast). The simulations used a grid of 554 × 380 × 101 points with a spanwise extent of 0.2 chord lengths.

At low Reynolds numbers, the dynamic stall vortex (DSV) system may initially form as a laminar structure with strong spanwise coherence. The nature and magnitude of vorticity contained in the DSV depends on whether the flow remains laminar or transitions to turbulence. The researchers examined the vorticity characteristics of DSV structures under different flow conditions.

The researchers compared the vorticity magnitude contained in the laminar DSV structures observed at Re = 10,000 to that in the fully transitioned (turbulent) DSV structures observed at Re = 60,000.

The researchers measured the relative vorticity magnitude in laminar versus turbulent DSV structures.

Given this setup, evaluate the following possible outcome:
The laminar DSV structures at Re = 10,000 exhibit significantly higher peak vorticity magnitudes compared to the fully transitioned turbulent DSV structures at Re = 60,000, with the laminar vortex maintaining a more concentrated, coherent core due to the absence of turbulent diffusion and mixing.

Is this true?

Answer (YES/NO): YES